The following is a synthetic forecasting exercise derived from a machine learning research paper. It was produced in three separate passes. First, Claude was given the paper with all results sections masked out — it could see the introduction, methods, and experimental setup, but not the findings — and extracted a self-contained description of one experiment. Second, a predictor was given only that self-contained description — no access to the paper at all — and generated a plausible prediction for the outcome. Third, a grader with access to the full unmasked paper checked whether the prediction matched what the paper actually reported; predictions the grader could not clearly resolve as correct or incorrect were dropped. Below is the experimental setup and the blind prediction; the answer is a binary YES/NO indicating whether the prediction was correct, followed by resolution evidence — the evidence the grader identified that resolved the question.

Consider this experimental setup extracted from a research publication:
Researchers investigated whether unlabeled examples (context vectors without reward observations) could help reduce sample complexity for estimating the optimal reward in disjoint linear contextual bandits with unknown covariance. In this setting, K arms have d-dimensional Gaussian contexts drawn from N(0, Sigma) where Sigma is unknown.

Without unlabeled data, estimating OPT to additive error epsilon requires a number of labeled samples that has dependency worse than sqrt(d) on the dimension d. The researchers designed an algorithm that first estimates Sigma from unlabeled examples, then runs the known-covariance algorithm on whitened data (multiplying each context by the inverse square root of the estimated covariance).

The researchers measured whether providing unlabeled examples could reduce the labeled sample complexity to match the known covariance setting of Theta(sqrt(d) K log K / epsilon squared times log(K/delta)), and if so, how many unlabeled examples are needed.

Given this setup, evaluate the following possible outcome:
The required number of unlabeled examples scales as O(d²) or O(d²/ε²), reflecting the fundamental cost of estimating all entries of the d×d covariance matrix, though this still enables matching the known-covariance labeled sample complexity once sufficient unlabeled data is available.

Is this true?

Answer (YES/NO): NO